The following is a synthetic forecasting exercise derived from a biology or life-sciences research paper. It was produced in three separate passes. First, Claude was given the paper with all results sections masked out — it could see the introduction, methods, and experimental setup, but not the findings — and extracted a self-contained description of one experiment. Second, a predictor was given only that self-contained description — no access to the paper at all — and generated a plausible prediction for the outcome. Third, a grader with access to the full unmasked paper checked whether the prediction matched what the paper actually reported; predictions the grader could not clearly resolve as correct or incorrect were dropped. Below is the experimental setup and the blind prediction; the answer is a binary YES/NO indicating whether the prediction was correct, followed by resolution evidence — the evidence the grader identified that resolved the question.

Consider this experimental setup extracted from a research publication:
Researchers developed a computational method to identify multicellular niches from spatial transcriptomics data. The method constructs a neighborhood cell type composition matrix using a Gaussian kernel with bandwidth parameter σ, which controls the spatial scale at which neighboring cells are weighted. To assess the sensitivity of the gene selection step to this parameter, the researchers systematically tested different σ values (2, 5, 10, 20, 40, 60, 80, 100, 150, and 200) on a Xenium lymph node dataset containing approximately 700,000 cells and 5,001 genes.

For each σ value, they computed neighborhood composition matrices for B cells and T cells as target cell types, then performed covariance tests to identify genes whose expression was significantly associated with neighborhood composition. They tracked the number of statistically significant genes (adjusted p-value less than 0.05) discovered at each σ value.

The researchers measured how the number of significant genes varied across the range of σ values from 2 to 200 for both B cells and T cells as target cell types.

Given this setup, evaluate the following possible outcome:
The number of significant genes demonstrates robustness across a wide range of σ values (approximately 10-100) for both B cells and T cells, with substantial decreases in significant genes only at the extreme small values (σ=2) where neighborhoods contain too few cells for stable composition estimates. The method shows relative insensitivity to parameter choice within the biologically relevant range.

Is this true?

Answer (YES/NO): NO